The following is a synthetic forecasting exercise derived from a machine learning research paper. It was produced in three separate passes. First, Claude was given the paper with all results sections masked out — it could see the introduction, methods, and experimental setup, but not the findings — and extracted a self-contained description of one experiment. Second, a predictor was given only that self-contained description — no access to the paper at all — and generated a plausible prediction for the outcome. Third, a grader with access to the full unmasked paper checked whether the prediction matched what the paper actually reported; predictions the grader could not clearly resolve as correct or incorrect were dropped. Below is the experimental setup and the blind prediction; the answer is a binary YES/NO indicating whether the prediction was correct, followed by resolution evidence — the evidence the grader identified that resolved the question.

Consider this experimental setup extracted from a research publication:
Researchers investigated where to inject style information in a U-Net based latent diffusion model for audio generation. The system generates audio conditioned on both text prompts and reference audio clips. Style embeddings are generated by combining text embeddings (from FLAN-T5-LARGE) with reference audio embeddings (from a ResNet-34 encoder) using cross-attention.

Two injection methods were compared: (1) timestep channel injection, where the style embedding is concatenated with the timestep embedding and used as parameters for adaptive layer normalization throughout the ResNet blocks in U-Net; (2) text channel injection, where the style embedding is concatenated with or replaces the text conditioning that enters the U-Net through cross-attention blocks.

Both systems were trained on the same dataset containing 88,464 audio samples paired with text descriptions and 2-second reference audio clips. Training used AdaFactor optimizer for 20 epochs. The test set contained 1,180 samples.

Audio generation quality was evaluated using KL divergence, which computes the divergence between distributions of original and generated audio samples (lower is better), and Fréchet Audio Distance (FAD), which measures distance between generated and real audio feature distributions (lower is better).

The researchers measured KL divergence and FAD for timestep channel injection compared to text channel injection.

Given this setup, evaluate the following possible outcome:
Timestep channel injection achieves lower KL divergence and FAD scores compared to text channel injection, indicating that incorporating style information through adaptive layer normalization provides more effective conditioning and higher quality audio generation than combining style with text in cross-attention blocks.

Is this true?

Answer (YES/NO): YES